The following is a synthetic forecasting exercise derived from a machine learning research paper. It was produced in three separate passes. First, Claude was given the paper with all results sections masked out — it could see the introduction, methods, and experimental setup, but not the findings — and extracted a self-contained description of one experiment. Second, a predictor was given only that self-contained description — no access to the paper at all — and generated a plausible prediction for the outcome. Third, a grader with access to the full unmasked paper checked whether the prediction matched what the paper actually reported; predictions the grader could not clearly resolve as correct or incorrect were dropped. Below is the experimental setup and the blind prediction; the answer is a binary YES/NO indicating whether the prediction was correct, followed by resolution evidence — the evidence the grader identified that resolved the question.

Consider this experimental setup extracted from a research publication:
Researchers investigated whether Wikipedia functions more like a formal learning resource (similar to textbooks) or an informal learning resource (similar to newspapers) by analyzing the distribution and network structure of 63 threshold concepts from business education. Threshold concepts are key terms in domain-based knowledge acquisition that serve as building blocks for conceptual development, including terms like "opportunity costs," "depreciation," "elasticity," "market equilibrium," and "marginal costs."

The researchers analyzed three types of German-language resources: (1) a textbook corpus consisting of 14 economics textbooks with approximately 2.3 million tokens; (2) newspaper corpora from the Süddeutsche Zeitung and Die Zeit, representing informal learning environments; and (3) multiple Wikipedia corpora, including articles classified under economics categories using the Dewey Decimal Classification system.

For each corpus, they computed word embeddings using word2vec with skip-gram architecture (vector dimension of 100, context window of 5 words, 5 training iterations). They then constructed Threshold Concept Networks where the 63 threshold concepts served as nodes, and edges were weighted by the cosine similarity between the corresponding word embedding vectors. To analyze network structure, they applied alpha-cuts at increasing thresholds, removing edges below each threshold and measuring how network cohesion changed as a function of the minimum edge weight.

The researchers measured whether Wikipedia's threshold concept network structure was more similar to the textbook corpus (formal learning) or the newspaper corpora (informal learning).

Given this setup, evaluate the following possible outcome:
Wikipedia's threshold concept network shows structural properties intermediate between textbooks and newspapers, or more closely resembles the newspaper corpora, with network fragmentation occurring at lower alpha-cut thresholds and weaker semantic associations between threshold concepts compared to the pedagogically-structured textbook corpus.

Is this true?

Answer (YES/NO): NO